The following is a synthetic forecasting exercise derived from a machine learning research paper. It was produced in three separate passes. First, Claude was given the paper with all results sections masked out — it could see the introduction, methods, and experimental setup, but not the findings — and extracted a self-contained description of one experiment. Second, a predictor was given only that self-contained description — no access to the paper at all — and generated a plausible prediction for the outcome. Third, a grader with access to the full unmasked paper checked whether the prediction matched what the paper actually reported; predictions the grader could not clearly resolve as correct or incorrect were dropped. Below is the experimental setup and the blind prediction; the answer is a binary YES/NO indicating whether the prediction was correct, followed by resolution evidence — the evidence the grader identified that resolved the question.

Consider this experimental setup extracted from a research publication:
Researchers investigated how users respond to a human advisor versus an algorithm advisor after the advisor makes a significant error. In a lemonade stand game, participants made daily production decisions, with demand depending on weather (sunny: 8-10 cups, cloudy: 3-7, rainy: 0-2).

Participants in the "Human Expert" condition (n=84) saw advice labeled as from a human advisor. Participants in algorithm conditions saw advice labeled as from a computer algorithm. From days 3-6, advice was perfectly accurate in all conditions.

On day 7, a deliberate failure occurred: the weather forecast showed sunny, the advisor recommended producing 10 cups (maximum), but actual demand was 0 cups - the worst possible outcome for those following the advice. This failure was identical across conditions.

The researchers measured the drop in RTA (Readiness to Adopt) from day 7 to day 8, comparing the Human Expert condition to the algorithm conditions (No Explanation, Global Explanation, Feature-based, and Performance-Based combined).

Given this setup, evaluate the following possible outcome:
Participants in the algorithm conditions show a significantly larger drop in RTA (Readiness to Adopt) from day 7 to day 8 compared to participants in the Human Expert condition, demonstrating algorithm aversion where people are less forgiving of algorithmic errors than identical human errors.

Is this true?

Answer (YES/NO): NO